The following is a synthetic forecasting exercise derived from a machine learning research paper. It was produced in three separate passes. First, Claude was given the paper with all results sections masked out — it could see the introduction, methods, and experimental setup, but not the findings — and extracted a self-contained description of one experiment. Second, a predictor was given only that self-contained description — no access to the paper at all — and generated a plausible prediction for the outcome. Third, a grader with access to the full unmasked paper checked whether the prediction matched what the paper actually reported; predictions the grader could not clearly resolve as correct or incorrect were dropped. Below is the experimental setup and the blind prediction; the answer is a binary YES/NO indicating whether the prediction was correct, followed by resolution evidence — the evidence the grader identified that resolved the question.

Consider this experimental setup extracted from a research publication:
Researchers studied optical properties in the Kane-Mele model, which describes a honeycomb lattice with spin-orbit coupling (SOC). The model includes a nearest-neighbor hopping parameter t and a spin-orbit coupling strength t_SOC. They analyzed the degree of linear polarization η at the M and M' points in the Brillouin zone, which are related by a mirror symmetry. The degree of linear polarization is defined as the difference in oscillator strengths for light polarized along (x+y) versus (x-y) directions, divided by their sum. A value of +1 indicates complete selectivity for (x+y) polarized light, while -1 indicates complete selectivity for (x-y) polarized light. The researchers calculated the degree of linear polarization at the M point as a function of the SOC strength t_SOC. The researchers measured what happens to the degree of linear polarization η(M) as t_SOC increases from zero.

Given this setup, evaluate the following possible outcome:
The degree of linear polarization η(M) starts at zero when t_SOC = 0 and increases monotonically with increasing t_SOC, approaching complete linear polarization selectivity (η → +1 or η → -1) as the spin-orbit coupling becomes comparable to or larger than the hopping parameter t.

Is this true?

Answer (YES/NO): NO